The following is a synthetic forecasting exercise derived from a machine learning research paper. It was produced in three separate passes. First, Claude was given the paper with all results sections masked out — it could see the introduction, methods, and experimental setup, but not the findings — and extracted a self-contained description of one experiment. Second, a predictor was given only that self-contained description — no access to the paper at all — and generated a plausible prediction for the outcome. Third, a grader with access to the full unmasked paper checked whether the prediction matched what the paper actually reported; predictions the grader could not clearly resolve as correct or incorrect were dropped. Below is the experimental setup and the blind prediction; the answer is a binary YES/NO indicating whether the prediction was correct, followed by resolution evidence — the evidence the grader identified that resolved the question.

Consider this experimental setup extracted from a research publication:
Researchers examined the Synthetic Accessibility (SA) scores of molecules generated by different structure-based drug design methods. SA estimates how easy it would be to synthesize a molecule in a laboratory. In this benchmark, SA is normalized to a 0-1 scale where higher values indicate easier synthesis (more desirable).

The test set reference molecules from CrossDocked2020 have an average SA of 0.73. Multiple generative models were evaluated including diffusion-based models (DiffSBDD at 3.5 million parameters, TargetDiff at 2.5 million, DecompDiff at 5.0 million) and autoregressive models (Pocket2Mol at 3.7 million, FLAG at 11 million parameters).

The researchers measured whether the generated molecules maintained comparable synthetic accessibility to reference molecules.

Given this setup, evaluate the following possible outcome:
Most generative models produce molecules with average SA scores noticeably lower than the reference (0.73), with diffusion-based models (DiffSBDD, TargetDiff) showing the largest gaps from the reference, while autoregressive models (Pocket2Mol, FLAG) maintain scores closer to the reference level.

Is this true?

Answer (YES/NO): NO